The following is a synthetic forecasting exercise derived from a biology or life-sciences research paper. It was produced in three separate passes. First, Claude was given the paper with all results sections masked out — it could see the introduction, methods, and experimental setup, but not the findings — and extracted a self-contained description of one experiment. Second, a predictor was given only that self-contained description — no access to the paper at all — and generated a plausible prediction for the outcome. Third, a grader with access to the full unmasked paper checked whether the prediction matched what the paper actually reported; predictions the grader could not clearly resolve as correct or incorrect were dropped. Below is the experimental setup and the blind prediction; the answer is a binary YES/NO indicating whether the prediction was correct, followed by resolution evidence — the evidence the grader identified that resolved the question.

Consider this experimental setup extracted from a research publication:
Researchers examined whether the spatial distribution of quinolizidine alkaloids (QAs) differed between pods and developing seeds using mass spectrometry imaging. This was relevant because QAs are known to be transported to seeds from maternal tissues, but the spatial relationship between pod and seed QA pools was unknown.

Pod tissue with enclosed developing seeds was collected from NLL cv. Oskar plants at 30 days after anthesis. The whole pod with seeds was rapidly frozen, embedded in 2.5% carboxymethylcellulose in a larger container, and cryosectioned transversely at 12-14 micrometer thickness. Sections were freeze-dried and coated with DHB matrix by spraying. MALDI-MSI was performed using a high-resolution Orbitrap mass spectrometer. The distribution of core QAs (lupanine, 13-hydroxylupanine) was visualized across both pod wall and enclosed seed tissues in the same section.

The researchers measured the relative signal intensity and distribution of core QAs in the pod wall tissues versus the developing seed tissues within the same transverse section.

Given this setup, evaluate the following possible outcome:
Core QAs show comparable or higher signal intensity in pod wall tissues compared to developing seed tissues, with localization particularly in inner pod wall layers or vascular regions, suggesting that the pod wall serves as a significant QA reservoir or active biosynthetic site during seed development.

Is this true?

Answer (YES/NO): NO